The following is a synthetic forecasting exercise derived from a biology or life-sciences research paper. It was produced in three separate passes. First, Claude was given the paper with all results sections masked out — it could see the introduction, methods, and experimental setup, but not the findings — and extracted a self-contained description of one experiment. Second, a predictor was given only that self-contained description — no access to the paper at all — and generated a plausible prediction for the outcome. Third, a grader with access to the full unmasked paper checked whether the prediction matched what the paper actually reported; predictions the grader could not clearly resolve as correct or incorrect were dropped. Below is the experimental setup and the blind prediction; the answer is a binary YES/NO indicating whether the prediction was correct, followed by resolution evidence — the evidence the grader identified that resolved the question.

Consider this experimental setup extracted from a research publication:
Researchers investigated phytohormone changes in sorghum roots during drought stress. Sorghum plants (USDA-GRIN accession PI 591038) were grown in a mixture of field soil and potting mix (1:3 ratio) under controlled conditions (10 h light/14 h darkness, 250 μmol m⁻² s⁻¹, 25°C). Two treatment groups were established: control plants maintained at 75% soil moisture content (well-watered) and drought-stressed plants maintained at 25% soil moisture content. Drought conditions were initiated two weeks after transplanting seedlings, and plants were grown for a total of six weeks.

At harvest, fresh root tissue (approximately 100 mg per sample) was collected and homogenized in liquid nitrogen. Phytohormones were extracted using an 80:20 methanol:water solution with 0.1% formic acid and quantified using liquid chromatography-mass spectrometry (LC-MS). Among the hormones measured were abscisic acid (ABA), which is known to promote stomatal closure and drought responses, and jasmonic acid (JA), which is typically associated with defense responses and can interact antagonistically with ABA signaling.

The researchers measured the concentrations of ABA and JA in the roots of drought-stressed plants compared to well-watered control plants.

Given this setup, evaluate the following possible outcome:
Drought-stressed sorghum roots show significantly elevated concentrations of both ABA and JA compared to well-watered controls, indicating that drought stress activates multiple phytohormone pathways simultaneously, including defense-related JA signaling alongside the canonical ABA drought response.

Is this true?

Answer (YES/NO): NO